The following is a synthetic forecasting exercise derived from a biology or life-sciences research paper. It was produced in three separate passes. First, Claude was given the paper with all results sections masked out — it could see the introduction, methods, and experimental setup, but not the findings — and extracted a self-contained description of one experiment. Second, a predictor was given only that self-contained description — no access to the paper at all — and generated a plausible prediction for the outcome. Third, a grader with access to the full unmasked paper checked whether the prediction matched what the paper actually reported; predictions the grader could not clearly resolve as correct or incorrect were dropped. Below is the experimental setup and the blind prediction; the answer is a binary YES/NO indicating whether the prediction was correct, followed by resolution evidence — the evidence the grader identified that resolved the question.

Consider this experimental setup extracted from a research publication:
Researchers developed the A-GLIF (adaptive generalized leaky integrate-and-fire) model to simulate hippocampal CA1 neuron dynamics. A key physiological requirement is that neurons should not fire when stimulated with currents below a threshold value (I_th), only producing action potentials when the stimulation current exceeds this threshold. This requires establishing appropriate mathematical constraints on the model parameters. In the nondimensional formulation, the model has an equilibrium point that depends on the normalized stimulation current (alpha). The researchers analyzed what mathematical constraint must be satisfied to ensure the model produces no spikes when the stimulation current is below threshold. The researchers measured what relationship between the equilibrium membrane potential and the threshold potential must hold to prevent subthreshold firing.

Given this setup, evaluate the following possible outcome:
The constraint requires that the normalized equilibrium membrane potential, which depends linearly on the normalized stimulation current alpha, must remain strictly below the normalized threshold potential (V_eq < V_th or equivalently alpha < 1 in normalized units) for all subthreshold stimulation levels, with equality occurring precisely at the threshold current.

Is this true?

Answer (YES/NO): NO